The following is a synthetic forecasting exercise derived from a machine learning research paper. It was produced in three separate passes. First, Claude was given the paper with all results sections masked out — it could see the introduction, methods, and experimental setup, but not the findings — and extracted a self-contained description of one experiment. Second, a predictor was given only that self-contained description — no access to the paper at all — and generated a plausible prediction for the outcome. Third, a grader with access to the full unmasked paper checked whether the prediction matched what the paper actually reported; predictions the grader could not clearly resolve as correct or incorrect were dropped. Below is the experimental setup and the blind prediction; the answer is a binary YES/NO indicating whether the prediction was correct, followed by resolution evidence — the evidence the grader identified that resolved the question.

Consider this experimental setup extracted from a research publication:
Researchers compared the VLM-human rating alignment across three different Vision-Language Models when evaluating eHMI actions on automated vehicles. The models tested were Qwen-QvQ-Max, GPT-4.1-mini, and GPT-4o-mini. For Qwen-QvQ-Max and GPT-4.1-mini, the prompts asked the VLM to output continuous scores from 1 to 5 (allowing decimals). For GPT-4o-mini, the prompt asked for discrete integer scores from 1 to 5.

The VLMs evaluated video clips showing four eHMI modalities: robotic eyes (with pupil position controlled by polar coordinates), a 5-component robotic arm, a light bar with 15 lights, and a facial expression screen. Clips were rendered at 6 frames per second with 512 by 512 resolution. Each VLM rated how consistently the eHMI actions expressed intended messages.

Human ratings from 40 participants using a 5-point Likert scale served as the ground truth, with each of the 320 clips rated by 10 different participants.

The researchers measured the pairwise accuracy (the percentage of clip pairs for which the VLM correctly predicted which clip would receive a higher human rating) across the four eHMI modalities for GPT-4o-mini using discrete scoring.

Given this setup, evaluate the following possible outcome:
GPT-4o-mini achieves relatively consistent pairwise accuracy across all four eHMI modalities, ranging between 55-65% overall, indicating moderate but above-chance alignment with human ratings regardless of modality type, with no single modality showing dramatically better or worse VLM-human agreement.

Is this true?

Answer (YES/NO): NO